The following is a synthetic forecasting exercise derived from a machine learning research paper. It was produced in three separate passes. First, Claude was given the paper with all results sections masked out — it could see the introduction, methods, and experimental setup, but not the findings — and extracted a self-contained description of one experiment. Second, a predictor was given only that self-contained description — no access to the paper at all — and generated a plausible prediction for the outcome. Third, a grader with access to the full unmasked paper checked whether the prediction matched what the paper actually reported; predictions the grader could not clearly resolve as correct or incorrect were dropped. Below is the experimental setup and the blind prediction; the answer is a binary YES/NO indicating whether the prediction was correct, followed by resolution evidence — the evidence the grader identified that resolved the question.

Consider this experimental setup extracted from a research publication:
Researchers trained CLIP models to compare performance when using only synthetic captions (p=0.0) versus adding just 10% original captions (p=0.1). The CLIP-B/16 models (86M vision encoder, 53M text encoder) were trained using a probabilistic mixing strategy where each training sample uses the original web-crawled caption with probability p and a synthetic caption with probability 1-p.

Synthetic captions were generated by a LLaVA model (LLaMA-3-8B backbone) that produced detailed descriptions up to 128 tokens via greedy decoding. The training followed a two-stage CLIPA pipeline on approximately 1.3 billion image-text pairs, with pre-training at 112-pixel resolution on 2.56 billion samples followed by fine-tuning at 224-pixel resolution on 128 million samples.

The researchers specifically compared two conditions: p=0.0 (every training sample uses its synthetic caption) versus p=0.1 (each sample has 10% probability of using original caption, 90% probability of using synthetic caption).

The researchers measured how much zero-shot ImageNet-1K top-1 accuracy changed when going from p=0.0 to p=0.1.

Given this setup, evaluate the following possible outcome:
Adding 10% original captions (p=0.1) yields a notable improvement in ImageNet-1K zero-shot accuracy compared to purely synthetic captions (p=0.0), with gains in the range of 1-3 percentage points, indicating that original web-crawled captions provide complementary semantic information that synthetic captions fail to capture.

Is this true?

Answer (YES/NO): NO